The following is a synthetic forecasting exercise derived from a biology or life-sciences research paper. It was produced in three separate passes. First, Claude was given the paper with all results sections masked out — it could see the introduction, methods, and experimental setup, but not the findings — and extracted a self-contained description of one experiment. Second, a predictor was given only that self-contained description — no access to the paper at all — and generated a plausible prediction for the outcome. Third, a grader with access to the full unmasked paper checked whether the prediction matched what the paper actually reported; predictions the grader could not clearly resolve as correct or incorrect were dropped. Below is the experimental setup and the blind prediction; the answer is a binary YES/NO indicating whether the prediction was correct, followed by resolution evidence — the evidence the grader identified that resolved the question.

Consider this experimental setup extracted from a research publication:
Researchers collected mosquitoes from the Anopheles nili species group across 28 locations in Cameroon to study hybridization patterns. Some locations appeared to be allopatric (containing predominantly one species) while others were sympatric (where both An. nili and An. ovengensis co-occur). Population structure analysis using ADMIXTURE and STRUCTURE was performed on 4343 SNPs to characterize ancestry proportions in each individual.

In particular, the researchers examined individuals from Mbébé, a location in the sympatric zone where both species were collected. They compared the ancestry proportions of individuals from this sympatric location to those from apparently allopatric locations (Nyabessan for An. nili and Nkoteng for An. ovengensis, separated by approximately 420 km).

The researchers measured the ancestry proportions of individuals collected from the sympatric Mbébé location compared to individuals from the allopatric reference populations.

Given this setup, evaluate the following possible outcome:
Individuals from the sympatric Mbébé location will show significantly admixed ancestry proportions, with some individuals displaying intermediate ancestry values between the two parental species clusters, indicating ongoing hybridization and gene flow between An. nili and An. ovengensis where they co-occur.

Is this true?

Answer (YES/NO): YES